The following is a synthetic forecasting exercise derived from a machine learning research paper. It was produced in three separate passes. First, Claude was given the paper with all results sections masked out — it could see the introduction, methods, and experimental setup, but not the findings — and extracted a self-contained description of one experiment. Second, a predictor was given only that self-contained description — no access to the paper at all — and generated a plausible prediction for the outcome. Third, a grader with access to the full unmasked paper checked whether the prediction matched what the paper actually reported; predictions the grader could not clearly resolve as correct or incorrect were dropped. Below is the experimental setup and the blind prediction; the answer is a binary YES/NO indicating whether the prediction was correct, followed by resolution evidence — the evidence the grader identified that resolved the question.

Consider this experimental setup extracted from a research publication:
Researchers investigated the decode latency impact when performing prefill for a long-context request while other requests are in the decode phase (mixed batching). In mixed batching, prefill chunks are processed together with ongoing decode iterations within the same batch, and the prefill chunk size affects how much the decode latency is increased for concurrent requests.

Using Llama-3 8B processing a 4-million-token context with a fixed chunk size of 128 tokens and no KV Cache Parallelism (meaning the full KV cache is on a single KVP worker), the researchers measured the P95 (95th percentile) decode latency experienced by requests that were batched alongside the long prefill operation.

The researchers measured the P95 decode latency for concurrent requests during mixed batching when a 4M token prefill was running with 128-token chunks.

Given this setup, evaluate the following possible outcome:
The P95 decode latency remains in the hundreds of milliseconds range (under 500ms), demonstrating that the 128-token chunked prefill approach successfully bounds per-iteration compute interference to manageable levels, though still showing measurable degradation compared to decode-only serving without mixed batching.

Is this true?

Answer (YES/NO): NO